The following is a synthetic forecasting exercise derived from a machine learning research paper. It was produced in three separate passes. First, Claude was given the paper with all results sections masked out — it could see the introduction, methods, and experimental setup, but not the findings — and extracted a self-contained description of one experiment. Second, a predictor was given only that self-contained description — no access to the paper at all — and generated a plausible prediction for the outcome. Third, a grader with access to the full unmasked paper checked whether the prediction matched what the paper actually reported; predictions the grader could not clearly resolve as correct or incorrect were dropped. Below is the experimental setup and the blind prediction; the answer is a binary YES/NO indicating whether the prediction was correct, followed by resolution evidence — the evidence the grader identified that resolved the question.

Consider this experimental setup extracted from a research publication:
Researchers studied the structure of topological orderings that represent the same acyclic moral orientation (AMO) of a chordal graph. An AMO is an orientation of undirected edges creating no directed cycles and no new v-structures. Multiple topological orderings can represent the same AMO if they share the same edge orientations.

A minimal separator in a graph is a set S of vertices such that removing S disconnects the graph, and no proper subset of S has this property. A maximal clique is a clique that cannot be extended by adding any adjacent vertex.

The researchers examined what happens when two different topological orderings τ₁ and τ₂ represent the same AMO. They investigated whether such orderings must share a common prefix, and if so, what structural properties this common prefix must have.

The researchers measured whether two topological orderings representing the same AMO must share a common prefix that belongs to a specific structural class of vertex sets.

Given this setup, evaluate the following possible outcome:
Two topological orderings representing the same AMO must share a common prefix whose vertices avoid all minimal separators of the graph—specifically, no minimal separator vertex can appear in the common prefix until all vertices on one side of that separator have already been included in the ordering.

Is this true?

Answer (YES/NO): NO